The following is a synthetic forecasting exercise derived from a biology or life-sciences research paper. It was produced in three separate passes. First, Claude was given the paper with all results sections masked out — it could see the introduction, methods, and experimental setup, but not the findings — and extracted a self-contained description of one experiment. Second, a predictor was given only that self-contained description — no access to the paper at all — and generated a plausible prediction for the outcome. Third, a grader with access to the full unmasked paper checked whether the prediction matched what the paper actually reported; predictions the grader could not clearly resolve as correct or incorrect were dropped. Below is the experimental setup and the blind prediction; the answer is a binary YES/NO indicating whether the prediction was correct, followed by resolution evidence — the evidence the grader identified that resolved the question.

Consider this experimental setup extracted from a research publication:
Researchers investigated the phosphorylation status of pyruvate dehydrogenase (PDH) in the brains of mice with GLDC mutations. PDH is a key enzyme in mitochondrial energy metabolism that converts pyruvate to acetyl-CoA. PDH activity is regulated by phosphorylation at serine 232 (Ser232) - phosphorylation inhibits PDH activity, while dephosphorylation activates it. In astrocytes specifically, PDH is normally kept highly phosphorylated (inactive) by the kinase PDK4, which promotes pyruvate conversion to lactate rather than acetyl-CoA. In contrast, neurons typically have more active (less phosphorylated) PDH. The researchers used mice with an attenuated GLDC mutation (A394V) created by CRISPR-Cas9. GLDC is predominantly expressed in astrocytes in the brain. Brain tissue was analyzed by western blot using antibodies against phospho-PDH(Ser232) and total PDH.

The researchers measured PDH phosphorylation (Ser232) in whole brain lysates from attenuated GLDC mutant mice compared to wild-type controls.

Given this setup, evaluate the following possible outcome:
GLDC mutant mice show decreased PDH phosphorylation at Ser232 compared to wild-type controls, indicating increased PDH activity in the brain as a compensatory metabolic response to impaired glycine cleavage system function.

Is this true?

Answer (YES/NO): YES